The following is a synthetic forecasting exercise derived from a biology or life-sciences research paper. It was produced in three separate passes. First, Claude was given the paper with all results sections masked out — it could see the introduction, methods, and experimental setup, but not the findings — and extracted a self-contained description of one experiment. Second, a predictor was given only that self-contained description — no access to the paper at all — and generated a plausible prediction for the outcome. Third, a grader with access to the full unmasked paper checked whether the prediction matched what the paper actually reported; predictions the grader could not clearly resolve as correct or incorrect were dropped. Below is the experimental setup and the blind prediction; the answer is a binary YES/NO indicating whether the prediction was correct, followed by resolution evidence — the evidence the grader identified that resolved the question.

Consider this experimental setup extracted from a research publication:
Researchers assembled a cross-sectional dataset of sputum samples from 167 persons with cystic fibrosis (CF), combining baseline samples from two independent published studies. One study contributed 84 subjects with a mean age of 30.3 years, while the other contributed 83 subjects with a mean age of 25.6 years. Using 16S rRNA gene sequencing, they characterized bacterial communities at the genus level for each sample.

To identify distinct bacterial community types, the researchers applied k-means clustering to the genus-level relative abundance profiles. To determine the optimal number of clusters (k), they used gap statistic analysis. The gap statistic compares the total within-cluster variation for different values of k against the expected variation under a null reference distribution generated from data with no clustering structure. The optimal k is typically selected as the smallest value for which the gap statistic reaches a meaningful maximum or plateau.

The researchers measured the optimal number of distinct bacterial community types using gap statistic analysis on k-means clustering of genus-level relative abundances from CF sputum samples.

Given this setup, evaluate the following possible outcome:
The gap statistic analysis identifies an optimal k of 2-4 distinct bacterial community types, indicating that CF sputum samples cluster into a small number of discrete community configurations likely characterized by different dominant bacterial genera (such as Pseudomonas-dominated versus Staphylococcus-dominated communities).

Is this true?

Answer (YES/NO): NO